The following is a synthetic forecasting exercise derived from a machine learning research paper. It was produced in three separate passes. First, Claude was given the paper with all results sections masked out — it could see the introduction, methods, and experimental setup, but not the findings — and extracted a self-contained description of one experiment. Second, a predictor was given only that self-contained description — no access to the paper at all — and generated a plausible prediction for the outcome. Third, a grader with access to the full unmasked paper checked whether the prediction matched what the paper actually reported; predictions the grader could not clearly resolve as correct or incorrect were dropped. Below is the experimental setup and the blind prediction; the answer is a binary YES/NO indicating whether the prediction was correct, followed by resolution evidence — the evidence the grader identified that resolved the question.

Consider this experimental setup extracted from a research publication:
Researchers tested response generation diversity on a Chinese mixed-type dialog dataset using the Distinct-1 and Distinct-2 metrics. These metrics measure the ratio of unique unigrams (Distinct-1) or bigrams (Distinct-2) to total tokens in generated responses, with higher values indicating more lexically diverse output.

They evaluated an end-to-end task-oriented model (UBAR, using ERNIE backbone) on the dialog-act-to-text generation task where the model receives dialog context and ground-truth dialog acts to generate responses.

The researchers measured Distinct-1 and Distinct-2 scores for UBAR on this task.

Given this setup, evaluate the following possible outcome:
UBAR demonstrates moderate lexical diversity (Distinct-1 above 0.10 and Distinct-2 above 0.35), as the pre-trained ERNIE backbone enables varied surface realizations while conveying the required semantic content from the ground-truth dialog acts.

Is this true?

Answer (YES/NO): NO